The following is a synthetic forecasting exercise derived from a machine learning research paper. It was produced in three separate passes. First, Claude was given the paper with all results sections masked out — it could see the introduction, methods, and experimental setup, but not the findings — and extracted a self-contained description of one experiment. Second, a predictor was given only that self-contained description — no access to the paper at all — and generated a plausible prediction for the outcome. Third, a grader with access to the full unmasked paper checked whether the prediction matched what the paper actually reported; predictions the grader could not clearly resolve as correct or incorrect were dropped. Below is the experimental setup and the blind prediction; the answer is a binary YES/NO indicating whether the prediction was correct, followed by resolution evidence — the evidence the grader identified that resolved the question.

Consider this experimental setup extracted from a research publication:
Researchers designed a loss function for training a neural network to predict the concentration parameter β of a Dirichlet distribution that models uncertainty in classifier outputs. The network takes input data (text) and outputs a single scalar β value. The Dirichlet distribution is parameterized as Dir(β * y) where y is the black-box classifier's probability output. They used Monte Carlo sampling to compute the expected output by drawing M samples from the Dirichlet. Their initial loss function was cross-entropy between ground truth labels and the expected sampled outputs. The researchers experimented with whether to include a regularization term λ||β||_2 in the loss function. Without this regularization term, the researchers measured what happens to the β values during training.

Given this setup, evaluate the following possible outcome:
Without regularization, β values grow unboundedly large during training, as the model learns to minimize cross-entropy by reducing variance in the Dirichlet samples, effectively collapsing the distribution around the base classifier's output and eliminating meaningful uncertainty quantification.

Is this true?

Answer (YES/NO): YES